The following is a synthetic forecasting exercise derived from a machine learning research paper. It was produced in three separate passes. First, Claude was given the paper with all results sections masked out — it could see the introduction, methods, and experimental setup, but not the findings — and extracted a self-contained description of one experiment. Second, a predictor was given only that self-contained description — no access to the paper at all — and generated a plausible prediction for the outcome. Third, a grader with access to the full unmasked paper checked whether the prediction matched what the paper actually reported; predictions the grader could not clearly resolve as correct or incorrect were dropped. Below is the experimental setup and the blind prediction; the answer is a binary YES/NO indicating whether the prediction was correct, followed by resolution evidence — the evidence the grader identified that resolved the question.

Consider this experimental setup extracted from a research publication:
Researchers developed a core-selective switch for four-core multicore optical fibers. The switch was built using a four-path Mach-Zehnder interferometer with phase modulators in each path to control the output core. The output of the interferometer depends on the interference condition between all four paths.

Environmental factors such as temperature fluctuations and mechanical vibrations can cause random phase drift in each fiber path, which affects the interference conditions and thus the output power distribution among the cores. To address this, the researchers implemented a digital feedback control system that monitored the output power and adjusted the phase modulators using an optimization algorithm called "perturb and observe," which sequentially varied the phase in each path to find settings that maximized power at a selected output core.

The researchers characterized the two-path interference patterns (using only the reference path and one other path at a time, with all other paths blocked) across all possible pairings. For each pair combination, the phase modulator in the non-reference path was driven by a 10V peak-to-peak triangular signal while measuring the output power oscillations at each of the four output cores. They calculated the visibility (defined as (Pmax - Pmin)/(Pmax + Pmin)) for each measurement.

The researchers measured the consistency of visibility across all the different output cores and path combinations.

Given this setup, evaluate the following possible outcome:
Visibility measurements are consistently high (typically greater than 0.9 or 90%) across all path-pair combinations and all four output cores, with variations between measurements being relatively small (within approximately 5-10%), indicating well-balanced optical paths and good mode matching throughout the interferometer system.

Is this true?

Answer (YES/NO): YES